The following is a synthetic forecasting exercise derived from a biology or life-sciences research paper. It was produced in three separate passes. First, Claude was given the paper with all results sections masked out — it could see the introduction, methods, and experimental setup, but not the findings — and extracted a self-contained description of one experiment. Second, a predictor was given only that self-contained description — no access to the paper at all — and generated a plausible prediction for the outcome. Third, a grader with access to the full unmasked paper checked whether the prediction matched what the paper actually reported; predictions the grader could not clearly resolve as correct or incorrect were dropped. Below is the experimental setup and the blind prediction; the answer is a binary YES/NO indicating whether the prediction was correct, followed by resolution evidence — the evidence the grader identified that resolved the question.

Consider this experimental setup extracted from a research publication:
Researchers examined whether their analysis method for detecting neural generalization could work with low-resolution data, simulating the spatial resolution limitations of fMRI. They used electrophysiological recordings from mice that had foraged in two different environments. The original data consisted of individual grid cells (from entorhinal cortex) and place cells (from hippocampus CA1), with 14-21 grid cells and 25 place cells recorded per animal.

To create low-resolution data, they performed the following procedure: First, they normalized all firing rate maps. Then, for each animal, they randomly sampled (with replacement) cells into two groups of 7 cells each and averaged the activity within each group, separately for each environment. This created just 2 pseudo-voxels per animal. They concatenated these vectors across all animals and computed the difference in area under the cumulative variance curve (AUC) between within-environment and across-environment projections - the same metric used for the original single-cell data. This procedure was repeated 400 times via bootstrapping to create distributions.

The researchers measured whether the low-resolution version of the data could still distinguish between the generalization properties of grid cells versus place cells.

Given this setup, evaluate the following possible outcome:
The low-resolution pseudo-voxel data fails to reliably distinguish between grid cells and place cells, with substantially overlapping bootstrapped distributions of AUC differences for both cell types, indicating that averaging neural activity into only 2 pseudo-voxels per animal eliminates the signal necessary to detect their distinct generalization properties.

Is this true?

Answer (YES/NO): NO